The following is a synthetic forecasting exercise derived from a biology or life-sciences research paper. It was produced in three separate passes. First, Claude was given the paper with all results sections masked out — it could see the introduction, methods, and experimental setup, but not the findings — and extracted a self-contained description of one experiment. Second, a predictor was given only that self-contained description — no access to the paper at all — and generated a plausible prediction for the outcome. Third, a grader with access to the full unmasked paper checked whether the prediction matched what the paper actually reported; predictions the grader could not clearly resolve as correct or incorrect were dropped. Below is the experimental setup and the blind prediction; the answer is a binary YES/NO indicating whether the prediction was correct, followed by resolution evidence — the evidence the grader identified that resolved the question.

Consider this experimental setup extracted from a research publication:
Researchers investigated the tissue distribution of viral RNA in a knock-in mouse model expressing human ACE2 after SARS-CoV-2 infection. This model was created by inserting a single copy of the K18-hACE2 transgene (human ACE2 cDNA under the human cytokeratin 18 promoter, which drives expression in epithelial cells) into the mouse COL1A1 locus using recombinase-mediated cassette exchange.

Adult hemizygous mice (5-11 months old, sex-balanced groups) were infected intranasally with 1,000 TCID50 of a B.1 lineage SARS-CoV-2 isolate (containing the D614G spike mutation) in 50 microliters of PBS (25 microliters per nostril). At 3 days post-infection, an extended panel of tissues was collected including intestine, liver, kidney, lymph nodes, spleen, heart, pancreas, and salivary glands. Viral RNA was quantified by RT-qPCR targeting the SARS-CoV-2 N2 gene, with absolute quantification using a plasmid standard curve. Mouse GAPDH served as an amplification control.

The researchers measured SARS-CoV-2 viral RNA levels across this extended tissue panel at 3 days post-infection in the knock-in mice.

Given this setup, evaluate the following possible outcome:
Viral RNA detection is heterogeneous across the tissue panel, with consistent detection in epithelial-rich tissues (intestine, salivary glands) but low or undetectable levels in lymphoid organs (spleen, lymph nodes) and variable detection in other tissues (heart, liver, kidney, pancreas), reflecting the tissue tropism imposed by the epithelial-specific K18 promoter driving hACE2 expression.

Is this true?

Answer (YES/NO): NO